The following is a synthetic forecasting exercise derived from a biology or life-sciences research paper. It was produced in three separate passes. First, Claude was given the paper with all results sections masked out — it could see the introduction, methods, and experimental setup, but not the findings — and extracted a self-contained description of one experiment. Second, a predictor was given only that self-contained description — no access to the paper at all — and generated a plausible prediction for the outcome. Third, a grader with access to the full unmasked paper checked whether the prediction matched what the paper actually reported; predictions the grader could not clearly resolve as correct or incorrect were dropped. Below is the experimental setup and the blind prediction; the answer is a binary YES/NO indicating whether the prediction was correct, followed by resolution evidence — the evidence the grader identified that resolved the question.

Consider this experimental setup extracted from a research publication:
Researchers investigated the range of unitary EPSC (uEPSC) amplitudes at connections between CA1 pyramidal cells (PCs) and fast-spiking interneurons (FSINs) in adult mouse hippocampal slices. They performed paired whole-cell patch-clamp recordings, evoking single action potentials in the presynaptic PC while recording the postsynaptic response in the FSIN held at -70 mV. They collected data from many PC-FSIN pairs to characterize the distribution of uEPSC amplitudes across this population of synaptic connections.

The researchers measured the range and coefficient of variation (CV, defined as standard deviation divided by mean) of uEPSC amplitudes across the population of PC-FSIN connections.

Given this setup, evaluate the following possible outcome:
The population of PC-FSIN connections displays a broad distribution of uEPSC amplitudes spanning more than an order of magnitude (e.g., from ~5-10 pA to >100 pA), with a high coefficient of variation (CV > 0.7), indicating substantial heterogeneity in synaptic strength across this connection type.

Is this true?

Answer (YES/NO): YES